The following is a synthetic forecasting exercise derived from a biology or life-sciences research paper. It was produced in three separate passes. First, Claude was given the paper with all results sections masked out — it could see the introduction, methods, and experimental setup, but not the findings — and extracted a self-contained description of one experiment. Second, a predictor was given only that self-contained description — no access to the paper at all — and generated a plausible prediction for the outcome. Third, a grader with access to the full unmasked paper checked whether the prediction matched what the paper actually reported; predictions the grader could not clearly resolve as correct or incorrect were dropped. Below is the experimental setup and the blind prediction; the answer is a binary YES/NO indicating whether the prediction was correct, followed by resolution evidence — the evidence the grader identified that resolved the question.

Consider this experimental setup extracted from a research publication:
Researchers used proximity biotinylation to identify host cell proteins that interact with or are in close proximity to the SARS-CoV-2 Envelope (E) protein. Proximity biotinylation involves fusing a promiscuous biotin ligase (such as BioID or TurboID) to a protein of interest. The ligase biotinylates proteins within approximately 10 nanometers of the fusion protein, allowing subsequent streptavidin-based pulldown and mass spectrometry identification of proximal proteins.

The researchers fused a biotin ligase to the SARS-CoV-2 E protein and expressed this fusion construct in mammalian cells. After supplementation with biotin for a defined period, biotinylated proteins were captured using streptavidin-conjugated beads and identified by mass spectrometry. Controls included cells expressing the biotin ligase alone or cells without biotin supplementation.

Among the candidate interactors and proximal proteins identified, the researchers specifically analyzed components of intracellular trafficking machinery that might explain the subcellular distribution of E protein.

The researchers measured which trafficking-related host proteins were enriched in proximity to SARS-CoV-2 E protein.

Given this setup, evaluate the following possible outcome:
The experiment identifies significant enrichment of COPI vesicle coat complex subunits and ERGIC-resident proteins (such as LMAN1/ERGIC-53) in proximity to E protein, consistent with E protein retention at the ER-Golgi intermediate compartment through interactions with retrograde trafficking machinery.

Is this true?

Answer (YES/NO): NO